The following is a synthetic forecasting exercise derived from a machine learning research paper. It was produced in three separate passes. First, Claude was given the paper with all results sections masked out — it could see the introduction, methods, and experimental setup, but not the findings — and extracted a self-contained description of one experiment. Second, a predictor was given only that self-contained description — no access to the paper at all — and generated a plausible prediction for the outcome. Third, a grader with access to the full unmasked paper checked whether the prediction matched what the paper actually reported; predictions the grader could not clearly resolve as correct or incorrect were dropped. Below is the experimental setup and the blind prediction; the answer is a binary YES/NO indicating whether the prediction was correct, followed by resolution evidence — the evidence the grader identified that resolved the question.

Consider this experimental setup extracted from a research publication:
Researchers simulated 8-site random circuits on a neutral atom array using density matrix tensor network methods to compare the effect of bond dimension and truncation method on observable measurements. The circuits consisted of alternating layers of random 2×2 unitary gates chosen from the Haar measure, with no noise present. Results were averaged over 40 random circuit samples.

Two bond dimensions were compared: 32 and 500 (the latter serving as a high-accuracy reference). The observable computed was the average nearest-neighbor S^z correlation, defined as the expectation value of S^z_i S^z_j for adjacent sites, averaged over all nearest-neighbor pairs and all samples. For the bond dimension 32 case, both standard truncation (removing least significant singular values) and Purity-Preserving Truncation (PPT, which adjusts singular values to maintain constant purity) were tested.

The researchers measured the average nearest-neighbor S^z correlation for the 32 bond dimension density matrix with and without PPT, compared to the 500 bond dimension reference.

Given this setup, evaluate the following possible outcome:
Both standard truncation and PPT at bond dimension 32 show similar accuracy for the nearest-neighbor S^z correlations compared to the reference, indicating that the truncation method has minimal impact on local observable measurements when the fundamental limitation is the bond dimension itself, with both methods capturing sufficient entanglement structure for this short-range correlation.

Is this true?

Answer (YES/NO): YES